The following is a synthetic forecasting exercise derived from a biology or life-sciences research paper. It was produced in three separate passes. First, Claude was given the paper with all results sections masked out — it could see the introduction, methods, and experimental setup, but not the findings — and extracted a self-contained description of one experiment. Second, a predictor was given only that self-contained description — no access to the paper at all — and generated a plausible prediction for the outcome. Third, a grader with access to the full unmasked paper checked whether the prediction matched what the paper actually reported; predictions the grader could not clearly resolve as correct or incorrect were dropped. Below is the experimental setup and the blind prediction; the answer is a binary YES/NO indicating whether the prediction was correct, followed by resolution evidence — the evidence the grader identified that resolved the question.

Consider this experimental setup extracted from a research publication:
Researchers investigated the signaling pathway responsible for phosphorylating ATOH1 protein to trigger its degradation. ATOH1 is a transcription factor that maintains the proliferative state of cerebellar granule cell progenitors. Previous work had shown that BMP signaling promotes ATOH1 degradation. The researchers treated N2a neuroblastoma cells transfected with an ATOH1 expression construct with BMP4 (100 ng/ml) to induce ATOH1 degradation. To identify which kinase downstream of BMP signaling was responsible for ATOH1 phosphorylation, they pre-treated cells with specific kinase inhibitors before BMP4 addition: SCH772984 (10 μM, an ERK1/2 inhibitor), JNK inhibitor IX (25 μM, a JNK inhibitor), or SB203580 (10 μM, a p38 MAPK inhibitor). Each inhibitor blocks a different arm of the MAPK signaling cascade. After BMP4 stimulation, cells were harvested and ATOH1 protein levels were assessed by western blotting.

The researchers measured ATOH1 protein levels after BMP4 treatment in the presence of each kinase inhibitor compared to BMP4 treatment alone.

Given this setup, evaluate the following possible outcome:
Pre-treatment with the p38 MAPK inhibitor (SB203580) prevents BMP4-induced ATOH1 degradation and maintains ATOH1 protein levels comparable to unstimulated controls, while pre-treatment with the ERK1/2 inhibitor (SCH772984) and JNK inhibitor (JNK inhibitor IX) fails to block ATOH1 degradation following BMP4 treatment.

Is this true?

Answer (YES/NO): NO